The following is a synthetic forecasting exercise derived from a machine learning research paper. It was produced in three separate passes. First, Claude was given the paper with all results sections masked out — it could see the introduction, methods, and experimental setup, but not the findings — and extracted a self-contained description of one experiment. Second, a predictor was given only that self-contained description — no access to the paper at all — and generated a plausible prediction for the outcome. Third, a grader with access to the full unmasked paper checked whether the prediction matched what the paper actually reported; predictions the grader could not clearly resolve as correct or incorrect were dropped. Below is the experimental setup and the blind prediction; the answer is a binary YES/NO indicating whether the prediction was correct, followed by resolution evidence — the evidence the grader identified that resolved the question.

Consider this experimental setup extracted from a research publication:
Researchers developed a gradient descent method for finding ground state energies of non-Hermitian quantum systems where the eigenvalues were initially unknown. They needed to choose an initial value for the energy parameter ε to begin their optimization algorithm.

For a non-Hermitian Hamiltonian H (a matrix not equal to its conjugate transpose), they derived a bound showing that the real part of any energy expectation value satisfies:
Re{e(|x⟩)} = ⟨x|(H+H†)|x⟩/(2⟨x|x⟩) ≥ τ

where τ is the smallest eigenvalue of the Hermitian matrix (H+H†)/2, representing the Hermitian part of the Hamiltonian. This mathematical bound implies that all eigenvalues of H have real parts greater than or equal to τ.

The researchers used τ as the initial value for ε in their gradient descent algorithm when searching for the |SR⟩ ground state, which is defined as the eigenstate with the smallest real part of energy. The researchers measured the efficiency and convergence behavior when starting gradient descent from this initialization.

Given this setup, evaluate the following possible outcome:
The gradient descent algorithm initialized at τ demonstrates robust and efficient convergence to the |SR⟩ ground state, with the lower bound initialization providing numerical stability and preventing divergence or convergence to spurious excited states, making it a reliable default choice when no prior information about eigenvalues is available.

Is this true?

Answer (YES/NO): YES